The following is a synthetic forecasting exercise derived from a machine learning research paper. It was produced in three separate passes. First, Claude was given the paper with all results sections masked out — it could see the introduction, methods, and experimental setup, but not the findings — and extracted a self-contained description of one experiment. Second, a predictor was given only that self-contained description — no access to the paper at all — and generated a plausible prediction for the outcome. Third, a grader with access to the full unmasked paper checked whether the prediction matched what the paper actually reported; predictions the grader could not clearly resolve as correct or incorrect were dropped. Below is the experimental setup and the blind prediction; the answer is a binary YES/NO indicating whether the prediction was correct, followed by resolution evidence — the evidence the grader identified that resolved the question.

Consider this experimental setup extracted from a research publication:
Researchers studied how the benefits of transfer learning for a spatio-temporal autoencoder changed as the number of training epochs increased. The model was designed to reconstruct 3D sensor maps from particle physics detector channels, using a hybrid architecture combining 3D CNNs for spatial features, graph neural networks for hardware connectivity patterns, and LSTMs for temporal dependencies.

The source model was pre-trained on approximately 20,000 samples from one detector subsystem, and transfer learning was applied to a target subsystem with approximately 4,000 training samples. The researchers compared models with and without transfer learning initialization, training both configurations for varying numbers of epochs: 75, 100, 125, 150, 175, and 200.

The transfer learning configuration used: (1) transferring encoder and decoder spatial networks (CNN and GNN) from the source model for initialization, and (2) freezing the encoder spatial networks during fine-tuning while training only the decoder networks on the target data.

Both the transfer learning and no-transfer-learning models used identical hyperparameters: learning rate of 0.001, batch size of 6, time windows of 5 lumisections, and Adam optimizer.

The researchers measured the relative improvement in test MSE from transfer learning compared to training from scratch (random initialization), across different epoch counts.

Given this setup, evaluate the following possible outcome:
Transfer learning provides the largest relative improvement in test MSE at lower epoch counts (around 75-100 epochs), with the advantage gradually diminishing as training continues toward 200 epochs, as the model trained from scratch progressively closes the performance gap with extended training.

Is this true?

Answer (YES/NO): NO